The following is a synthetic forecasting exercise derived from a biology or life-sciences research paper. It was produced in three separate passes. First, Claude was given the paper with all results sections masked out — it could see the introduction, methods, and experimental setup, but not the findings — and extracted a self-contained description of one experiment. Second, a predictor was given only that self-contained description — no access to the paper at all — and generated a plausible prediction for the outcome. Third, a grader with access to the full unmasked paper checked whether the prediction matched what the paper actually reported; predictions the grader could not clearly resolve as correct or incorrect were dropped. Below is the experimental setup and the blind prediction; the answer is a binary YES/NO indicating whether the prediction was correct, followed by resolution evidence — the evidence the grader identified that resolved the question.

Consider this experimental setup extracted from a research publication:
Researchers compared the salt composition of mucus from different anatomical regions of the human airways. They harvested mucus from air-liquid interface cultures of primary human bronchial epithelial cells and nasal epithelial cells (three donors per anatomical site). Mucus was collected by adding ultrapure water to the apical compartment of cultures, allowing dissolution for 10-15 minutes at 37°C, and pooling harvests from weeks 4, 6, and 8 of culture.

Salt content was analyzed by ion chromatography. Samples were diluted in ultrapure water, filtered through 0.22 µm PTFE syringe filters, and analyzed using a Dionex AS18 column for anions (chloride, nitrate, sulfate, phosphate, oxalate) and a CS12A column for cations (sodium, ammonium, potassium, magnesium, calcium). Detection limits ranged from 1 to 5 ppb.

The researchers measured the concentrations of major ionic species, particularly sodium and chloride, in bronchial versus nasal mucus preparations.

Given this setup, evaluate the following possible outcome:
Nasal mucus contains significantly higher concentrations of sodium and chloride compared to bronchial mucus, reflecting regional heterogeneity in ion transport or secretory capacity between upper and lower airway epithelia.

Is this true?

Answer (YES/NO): NO